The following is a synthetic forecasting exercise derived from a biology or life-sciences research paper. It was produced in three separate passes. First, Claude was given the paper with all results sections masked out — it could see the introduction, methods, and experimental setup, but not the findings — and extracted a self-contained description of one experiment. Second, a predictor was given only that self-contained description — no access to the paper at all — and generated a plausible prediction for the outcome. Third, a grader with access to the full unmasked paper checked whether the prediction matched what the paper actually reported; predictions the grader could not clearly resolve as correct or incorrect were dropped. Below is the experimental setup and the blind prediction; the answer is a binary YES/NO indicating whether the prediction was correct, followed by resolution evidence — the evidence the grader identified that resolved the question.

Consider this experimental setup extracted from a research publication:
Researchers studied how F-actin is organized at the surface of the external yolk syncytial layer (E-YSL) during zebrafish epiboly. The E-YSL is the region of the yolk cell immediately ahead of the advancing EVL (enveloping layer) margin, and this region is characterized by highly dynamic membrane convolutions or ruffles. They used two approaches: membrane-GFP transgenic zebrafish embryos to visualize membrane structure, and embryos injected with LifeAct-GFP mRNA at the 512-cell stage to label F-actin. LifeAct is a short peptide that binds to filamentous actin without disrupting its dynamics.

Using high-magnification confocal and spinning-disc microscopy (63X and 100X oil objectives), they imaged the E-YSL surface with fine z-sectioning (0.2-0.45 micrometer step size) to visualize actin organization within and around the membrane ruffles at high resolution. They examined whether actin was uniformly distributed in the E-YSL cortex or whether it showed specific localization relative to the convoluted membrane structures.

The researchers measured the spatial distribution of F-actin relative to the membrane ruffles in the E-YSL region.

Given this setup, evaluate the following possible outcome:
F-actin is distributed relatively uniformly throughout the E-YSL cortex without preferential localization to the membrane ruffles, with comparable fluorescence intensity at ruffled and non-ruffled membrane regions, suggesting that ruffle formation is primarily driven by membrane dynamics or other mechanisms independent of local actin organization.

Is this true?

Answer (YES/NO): NO